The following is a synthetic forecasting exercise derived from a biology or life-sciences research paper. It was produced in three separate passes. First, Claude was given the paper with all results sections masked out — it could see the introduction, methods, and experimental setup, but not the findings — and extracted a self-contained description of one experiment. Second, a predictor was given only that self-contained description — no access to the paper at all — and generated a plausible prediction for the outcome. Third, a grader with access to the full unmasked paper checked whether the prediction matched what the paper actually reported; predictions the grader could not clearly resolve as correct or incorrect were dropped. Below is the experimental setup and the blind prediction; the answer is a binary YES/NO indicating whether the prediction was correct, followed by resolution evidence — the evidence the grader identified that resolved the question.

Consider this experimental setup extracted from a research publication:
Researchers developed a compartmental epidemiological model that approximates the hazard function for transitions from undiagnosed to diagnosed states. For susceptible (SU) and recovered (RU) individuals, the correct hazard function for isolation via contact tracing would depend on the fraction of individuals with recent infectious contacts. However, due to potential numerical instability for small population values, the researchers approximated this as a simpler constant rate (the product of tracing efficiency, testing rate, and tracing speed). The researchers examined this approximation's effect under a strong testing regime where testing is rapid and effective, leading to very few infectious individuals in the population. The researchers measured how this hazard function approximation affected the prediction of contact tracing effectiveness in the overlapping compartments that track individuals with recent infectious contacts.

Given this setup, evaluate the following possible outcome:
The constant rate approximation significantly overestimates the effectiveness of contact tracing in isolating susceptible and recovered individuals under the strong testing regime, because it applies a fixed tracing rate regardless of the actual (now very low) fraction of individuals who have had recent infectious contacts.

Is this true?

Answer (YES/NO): NO